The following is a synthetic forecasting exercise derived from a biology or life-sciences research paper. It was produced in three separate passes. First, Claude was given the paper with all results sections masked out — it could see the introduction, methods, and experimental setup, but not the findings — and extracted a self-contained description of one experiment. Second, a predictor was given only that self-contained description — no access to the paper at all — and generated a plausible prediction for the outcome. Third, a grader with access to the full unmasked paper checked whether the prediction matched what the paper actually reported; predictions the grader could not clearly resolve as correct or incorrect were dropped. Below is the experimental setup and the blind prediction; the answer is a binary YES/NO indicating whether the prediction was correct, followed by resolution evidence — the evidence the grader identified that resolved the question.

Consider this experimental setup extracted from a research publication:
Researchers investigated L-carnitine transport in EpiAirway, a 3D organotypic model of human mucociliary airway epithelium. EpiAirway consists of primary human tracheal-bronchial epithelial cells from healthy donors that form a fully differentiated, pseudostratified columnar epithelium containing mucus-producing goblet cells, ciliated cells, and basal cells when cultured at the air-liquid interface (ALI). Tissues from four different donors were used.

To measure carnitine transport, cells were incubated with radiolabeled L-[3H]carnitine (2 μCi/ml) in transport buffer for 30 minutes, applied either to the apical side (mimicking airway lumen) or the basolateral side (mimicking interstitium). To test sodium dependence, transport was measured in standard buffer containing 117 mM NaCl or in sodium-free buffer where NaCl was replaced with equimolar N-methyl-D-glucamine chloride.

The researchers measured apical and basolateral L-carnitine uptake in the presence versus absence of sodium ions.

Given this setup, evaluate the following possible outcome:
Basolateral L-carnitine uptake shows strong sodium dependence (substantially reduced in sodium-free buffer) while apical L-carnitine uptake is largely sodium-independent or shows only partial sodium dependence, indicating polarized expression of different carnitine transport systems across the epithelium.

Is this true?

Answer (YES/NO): NO